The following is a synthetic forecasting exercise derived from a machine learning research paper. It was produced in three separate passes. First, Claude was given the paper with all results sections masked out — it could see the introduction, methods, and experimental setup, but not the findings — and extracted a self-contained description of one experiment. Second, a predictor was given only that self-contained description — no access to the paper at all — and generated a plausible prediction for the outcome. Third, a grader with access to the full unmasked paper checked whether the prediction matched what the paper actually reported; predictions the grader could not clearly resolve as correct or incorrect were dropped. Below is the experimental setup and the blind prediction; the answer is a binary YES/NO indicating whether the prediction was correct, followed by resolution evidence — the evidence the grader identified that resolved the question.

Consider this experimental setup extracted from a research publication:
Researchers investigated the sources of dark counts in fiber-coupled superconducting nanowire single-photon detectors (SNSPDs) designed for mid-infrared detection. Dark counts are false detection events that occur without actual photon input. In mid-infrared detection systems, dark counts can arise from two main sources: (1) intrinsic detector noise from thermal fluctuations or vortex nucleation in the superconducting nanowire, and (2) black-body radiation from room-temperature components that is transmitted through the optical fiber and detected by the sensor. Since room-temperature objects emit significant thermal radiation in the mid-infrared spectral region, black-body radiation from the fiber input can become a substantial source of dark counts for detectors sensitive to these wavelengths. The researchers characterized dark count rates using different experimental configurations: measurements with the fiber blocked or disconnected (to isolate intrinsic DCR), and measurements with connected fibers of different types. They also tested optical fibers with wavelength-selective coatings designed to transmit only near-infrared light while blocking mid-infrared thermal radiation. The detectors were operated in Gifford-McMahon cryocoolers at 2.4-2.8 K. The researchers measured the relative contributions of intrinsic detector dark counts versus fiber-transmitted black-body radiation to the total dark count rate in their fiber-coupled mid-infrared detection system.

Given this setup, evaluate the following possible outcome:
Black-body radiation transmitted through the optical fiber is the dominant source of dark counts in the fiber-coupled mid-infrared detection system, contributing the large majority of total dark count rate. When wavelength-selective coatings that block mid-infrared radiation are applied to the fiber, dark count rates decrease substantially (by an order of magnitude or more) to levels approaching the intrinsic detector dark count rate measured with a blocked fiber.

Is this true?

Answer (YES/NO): YES